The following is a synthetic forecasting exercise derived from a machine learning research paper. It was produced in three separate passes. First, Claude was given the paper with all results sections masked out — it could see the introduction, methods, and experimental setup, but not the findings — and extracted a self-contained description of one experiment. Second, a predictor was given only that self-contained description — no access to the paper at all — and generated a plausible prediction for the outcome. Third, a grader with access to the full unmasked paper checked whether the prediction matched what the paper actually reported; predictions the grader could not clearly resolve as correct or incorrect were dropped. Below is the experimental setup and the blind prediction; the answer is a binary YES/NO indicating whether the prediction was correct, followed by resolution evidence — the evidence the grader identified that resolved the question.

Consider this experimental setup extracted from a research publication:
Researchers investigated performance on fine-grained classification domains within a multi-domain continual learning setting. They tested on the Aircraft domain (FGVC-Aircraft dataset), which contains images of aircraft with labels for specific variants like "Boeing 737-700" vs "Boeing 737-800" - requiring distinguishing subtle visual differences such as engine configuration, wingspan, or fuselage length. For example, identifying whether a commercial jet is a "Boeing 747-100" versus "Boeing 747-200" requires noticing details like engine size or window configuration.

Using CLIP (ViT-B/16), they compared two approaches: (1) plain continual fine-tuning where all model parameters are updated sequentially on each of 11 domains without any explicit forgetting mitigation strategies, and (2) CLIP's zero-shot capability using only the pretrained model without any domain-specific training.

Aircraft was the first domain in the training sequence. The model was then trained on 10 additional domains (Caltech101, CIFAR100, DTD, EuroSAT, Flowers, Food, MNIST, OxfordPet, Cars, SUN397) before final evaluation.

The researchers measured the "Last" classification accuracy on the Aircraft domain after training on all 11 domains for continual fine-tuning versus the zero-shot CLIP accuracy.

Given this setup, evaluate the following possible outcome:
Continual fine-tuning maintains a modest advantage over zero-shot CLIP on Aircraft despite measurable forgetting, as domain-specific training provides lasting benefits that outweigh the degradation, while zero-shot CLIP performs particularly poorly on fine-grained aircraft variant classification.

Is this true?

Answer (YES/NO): YES